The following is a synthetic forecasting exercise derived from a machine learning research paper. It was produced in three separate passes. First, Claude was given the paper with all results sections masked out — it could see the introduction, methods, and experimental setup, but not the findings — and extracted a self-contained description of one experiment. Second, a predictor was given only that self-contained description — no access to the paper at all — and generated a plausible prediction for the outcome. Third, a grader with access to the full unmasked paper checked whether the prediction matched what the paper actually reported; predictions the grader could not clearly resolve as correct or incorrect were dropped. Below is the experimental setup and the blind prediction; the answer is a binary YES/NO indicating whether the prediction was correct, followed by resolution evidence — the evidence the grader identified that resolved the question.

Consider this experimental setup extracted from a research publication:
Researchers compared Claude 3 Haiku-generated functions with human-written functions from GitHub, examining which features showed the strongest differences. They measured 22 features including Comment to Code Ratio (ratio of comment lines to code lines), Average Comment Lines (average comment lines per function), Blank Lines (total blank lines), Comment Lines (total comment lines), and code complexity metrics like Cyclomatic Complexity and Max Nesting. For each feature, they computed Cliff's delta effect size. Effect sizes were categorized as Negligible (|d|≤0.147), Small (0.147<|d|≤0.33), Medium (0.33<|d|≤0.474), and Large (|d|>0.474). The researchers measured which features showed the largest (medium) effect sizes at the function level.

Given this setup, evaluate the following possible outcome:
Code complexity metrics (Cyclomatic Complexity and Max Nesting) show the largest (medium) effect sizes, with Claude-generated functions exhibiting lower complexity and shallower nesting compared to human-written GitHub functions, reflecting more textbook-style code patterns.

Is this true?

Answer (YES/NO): NO